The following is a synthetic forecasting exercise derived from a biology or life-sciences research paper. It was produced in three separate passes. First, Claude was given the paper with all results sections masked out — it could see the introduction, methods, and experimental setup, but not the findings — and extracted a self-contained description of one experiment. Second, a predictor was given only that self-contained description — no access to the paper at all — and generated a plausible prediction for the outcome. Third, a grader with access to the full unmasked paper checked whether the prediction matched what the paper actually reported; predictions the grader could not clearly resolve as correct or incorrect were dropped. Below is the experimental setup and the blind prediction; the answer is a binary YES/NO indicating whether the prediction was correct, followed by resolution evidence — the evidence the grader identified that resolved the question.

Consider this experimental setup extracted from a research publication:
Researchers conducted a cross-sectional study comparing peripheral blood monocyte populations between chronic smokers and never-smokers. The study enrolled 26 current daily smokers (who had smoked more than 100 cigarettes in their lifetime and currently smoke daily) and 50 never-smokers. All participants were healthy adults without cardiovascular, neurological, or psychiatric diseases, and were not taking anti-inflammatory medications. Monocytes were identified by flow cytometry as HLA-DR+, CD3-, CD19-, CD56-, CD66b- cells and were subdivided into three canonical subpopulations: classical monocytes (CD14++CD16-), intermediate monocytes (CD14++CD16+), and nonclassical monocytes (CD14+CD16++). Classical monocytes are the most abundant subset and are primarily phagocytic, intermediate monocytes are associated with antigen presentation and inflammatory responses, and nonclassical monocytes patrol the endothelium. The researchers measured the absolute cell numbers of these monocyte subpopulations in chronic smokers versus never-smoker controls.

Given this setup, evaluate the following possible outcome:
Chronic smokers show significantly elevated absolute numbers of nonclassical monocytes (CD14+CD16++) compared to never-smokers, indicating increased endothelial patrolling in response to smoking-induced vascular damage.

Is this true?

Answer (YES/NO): NO